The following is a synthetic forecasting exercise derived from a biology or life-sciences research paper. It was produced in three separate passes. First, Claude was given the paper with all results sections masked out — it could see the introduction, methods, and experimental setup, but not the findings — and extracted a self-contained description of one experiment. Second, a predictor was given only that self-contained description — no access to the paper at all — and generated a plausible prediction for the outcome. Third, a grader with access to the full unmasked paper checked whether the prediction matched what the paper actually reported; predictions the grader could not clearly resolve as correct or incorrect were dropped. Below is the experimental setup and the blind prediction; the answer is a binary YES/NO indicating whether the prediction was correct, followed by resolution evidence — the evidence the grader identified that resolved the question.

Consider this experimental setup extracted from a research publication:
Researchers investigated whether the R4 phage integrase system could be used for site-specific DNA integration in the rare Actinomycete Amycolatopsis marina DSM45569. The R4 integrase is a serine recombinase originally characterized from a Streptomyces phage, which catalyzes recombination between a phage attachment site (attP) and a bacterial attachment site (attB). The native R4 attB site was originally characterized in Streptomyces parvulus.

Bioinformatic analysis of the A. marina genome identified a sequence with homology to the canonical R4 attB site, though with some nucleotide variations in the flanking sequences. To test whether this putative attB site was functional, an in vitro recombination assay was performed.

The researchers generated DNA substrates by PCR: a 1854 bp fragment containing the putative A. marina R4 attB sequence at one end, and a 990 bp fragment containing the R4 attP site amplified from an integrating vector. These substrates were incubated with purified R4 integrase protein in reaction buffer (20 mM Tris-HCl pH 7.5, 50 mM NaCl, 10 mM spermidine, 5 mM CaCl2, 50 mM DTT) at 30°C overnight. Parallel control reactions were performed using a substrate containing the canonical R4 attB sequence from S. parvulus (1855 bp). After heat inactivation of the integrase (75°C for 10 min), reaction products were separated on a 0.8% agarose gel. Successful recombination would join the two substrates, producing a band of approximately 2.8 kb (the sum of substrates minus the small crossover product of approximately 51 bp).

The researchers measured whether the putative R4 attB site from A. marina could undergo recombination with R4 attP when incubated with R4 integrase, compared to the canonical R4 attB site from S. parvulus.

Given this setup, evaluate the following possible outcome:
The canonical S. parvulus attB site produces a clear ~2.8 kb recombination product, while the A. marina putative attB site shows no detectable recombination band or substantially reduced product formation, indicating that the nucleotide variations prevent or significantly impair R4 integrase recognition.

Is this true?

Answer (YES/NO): NO